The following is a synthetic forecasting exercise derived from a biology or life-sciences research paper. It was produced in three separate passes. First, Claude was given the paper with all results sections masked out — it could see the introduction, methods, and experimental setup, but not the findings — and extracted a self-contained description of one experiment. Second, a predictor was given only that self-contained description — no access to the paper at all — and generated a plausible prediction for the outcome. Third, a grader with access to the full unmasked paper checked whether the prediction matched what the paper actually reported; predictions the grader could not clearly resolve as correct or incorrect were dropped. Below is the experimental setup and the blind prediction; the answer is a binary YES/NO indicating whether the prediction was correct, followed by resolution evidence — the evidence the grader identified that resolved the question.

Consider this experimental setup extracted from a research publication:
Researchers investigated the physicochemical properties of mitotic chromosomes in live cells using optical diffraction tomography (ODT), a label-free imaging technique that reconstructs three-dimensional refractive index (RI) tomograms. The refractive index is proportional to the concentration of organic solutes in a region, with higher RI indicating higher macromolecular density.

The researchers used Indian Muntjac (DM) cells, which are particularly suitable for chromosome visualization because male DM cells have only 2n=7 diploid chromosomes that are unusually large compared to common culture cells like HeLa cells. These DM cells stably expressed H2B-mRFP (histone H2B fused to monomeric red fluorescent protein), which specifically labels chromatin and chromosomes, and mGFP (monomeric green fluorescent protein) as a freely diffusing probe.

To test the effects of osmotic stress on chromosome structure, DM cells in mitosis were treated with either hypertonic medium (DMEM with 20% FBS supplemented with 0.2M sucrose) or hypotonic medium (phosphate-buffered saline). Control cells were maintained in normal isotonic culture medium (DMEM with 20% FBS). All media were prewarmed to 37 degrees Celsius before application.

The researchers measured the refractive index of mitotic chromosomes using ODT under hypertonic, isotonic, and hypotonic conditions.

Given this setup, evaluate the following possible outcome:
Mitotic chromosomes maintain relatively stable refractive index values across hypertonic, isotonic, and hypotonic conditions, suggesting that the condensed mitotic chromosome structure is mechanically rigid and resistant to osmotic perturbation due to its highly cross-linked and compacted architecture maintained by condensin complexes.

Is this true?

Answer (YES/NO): NO